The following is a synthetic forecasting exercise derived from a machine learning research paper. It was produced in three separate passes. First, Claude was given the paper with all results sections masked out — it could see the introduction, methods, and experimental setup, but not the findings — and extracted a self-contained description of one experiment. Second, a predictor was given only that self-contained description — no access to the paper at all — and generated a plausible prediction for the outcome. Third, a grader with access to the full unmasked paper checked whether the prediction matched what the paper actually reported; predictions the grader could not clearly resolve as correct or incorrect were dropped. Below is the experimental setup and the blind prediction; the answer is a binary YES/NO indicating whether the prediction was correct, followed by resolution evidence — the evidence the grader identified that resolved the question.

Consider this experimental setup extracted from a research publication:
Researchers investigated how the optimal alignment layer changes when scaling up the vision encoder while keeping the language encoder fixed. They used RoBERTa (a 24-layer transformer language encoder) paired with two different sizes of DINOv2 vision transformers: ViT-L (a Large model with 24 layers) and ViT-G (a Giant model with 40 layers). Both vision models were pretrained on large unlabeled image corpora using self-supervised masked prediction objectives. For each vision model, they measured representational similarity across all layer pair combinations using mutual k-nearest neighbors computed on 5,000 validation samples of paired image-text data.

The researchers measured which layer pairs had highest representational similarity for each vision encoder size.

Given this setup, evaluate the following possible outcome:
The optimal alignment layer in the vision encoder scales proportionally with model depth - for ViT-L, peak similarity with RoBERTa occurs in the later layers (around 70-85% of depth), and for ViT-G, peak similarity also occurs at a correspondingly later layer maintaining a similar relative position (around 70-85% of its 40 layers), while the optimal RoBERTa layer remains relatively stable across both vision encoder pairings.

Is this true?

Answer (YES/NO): NO